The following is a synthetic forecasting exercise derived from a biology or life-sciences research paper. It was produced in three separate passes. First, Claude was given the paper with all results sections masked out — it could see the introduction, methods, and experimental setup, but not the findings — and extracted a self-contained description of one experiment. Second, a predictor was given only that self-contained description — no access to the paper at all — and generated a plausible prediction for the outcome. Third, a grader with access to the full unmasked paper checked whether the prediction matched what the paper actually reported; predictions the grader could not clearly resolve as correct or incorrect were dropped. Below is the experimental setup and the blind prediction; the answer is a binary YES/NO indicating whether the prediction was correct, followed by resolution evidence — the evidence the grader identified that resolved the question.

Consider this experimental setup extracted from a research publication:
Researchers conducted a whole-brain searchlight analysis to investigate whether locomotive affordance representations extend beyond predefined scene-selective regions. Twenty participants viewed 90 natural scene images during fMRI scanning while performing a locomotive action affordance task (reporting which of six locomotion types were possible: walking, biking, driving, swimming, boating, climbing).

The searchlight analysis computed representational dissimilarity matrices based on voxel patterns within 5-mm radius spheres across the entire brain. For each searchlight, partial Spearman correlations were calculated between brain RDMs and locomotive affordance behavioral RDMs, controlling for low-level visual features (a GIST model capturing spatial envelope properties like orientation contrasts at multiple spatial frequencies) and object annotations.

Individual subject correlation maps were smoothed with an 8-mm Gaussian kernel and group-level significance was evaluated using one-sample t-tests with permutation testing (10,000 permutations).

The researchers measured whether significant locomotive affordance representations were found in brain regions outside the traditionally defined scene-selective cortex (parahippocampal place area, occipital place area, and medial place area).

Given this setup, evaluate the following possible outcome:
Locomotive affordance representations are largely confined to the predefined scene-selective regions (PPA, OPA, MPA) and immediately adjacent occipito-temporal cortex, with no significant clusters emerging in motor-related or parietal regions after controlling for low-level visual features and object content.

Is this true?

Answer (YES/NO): NO